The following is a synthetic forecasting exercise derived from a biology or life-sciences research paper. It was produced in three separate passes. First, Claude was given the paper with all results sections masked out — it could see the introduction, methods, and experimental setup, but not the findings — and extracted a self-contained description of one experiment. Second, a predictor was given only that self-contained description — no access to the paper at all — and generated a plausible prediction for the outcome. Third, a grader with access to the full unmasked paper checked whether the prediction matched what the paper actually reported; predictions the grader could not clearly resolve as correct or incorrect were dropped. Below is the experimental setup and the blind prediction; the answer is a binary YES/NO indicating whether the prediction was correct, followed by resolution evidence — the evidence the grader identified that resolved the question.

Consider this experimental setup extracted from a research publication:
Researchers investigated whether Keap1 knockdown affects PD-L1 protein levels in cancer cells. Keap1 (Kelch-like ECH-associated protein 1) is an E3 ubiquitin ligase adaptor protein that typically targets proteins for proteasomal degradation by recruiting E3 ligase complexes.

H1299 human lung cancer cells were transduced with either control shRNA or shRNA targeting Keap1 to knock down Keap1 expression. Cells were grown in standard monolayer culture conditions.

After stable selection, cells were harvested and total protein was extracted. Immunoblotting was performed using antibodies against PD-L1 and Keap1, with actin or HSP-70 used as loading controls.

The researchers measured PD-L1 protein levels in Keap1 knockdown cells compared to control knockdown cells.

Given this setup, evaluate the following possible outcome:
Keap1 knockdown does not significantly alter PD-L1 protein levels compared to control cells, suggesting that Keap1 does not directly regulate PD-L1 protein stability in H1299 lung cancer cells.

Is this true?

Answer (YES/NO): NO